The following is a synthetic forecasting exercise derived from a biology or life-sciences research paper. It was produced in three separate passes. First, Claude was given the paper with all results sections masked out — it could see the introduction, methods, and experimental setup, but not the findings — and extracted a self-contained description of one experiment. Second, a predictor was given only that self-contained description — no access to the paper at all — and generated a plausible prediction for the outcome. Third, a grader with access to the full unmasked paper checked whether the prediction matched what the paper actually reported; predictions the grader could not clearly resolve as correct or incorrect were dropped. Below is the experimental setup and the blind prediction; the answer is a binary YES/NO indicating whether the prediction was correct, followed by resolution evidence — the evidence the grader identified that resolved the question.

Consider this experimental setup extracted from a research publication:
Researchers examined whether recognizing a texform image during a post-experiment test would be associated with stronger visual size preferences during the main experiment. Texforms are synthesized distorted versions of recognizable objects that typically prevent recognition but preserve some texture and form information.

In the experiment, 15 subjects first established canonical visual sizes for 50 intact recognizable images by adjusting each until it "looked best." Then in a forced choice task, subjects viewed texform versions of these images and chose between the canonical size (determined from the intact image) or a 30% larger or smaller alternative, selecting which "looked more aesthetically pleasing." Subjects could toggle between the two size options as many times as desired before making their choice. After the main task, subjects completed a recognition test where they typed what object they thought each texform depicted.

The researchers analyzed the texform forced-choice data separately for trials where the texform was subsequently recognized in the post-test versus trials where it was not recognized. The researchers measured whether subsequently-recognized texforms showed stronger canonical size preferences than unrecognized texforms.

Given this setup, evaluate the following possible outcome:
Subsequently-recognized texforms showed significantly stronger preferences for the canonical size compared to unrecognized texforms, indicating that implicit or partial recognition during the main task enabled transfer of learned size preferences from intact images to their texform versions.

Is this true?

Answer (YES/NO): NO